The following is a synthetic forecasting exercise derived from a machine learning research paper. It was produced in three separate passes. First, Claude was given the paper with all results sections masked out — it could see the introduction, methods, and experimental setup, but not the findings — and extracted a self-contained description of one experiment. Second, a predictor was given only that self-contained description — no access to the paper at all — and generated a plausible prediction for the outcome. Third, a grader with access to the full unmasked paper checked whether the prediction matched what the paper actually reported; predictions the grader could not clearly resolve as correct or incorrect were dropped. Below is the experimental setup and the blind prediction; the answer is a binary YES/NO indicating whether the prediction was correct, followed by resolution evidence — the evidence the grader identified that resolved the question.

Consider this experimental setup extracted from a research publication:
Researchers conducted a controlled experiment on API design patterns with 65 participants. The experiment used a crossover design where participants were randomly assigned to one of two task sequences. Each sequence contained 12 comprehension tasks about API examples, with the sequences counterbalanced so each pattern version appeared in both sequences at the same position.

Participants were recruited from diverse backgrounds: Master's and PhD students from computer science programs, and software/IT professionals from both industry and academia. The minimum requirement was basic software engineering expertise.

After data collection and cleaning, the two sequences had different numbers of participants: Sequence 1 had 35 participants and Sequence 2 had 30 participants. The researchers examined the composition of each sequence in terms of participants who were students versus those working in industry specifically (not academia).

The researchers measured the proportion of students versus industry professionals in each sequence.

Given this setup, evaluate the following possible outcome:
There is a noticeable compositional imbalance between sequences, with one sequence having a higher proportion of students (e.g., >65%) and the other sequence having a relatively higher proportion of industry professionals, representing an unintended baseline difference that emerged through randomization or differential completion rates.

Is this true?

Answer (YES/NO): NO